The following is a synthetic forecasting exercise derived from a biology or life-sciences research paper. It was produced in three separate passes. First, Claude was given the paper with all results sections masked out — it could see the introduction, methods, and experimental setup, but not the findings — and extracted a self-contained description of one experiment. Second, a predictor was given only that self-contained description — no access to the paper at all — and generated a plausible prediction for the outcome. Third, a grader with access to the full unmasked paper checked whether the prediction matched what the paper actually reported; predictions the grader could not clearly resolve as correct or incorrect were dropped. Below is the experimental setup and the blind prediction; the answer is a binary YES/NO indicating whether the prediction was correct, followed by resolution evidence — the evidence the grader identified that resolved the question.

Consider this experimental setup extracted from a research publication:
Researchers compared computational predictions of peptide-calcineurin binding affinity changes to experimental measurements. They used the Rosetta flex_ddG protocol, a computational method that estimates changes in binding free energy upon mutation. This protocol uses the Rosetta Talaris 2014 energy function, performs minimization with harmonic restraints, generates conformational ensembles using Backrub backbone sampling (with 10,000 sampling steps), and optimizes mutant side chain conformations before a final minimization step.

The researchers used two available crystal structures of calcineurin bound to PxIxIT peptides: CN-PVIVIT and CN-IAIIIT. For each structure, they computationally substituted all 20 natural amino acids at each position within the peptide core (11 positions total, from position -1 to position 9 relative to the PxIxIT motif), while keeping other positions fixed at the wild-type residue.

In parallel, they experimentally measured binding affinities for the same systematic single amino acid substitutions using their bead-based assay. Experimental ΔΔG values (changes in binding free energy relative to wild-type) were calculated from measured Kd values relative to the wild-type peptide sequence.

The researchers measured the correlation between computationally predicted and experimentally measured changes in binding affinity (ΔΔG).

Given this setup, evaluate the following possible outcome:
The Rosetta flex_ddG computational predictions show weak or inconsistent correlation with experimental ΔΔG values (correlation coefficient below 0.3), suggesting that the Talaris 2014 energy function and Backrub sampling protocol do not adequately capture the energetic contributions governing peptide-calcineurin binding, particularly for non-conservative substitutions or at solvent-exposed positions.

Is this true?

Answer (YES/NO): YES